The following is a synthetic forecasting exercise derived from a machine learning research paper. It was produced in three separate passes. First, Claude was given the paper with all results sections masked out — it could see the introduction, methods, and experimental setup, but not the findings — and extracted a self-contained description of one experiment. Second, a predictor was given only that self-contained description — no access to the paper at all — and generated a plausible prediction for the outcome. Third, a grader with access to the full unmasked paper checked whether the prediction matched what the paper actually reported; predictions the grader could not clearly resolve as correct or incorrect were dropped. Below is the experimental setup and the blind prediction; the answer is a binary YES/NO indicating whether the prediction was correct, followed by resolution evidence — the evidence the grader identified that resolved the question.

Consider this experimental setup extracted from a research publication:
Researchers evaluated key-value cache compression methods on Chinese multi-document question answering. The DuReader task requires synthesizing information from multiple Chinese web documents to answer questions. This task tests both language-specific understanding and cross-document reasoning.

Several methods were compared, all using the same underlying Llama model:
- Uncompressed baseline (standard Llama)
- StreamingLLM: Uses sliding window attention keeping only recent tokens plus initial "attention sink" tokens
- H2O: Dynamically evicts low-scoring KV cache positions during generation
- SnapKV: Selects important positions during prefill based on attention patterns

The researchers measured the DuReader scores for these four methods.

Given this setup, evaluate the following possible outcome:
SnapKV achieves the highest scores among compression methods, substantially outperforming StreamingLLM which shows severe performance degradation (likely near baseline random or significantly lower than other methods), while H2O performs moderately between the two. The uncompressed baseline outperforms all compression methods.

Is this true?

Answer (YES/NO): YES